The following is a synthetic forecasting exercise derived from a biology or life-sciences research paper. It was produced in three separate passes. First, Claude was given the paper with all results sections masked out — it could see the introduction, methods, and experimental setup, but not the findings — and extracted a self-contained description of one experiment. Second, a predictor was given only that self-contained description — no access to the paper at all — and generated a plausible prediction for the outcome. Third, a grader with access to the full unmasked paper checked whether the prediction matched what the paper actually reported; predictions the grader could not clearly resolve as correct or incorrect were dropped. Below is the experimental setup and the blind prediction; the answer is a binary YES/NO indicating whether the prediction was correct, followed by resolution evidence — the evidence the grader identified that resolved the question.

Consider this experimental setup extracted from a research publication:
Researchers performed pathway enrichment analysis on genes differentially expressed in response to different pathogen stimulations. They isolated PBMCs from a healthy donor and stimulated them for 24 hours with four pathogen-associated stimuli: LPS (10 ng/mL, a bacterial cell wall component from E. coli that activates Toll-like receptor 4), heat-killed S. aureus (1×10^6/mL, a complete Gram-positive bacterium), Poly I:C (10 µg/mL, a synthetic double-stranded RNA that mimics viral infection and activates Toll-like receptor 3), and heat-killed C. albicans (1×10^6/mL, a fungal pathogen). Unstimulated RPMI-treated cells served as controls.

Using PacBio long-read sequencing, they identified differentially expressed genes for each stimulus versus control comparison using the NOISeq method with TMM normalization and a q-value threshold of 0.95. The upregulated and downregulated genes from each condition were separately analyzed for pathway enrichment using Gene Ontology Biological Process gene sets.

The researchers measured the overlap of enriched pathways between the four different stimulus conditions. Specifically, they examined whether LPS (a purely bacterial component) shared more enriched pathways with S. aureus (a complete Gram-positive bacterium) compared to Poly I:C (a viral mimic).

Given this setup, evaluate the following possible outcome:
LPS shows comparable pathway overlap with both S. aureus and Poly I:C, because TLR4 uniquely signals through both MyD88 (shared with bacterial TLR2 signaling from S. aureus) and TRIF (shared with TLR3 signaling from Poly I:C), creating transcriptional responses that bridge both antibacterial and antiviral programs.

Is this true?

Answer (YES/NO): NO